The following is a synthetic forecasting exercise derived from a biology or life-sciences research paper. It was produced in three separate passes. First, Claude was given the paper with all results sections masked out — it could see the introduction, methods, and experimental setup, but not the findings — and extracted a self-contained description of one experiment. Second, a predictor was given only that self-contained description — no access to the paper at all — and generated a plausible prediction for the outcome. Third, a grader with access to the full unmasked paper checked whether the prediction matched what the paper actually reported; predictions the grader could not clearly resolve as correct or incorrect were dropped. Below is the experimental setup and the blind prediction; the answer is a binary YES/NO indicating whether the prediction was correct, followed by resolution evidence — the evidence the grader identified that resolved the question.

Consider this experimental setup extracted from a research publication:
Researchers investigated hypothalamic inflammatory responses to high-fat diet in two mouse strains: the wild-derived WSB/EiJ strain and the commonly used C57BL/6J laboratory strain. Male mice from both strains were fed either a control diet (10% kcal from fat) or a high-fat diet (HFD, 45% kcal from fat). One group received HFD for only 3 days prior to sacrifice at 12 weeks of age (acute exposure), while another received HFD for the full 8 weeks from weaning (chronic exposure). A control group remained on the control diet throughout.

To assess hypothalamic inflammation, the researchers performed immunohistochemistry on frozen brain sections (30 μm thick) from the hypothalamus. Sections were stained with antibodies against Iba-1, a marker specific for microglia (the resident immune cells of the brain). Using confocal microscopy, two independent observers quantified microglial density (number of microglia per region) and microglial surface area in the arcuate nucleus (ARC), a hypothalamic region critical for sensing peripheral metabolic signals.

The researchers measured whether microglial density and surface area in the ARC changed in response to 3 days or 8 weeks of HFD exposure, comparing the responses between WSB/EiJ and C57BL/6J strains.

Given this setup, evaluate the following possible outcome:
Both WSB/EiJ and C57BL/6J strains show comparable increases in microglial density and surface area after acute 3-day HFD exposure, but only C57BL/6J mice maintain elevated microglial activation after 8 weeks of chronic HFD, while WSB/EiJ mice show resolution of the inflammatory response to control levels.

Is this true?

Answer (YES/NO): NO